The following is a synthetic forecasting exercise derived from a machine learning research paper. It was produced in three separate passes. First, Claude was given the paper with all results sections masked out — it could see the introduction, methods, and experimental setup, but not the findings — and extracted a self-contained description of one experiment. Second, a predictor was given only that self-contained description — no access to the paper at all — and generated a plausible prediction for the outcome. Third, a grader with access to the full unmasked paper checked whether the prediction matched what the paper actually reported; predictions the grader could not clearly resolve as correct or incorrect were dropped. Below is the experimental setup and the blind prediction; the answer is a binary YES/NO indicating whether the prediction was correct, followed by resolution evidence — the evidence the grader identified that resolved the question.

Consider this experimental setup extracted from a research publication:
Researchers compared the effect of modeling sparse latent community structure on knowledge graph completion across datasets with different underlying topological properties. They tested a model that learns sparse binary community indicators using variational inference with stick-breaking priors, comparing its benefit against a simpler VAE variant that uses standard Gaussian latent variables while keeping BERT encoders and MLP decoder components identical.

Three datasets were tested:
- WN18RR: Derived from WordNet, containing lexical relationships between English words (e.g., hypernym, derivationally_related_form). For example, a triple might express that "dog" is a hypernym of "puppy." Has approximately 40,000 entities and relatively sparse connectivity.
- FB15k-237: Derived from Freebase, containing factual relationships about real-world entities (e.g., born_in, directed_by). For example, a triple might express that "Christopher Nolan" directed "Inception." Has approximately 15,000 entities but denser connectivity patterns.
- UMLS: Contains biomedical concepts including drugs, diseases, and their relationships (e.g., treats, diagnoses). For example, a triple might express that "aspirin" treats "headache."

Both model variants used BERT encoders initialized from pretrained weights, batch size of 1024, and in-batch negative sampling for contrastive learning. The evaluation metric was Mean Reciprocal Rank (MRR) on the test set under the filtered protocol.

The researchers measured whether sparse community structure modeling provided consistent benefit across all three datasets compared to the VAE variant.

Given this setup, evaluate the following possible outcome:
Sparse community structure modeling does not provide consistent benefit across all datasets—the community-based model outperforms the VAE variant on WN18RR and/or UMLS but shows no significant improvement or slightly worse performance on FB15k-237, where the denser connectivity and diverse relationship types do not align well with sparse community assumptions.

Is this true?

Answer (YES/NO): NO